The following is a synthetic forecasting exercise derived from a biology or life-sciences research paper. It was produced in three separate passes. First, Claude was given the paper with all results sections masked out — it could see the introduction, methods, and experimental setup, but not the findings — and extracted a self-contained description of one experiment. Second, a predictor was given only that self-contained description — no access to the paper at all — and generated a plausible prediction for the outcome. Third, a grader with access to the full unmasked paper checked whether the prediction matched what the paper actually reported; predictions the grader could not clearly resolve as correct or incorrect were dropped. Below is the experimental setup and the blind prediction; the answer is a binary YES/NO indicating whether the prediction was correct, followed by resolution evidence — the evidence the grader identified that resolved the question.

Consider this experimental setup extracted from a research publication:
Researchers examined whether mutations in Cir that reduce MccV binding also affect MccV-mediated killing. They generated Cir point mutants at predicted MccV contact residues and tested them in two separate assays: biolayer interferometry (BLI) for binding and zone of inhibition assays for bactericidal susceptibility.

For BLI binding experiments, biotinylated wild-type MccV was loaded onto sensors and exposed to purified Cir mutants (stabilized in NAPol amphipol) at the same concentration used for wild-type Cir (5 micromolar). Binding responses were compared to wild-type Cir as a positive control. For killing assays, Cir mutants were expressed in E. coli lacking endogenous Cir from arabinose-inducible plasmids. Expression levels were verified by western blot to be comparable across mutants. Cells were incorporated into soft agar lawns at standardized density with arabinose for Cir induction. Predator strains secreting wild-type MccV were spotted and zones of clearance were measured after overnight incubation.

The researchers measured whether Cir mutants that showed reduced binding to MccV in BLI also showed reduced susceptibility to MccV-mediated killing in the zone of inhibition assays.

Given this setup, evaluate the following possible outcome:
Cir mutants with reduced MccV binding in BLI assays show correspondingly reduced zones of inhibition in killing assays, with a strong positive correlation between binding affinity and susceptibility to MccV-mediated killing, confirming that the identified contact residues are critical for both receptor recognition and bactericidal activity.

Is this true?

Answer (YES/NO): NO